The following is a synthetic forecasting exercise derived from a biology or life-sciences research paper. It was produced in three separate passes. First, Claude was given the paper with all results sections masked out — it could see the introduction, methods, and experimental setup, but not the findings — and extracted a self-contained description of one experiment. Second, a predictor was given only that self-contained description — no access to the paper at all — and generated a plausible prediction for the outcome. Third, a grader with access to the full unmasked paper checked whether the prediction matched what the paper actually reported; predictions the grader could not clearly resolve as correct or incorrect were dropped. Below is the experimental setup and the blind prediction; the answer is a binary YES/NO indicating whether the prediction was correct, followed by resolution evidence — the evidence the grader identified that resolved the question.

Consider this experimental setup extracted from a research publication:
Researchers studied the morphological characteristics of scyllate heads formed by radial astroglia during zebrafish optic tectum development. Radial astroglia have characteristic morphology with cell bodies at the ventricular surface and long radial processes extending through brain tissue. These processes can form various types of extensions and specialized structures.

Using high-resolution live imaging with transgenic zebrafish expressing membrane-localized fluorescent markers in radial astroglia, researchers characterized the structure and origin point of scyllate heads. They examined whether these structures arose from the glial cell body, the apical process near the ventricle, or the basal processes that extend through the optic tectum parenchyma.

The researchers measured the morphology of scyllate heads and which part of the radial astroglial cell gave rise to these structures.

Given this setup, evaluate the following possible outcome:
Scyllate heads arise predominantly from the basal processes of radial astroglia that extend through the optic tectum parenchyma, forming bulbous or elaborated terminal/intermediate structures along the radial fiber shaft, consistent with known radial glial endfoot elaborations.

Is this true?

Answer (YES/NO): YES